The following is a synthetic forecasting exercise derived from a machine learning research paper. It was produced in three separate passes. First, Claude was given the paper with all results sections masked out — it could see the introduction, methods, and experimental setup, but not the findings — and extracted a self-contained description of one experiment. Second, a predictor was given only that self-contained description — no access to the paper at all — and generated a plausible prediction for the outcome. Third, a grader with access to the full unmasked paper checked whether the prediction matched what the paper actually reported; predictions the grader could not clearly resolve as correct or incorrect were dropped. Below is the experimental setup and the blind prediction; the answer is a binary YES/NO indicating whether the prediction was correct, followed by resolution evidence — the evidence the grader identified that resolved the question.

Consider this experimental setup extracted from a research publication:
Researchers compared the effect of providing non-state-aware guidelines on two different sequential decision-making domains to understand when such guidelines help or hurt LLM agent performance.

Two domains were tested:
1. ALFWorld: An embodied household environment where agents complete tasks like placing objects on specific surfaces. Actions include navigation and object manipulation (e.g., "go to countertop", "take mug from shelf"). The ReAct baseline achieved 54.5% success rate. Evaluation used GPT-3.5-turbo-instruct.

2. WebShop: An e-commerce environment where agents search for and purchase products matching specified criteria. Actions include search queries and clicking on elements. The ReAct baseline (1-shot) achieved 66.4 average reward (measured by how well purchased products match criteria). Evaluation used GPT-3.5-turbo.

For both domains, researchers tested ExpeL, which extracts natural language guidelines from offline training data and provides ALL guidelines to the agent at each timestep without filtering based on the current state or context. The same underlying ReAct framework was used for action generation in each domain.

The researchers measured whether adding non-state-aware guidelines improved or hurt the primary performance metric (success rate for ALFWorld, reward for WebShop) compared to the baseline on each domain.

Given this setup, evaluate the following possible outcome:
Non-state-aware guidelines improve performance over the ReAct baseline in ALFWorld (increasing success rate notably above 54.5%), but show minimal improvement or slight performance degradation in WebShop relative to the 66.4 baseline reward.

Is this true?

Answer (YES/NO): YES